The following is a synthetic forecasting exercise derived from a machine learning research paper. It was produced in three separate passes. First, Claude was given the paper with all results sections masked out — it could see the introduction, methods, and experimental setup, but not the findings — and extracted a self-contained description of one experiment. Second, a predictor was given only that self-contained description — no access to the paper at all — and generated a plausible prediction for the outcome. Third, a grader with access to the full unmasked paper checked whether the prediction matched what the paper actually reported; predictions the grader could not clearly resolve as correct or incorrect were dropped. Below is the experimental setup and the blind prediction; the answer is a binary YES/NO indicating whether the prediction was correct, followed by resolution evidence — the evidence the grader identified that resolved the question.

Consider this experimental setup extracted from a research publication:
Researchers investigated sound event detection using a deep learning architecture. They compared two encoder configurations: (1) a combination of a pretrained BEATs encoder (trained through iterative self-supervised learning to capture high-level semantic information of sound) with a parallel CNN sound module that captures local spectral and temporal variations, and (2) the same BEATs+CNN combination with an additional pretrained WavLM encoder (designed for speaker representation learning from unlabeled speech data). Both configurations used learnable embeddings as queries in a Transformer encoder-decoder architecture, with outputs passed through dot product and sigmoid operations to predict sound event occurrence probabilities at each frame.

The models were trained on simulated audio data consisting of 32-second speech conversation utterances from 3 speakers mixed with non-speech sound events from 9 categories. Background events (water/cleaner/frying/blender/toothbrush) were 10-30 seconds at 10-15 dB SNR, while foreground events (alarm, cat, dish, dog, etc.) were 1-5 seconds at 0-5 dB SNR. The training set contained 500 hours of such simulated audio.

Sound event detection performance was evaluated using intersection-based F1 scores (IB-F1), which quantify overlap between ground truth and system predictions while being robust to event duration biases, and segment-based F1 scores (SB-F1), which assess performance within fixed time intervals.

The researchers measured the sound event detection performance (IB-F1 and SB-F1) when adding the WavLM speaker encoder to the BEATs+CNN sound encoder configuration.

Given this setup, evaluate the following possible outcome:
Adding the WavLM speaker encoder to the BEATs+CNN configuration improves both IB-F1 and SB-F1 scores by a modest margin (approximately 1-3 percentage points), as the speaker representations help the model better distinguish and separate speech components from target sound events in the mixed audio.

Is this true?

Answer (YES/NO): NO